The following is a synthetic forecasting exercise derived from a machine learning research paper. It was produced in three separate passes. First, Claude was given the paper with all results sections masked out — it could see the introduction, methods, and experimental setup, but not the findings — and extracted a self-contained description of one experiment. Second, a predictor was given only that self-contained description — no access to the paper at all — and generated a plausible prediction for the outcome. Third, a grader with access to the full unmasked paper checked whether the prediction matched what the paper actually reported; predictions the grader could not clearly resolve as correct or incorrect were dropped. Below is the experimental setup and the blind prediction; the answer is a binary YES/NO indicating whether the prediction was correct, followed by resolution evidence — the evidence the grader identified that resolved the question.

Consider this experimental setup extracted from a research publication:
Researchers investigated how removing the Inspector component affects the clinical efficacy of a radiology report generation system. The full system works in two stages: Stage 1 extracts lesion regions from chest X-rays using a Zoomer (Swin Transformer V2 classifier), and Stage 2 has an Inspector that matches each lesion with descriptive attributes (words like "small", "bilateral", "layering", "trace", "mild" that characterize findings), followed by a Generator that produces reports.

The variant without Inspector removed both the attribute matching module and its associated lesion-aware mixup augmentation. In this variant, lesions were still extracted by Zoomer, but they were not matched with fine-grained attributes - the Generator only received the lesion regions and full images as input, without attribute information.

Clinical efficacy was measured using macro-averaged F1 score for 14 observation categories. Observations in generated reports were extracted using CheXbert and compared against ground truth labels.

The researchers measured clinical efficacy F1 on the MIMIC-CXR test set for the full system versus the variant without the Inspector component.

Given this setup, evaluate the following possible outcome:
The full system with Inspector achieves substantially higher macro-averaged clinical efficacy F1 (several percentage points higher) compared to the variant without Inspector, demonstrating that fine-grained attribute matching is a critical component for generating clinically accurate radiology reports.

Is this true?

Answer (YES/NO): NO